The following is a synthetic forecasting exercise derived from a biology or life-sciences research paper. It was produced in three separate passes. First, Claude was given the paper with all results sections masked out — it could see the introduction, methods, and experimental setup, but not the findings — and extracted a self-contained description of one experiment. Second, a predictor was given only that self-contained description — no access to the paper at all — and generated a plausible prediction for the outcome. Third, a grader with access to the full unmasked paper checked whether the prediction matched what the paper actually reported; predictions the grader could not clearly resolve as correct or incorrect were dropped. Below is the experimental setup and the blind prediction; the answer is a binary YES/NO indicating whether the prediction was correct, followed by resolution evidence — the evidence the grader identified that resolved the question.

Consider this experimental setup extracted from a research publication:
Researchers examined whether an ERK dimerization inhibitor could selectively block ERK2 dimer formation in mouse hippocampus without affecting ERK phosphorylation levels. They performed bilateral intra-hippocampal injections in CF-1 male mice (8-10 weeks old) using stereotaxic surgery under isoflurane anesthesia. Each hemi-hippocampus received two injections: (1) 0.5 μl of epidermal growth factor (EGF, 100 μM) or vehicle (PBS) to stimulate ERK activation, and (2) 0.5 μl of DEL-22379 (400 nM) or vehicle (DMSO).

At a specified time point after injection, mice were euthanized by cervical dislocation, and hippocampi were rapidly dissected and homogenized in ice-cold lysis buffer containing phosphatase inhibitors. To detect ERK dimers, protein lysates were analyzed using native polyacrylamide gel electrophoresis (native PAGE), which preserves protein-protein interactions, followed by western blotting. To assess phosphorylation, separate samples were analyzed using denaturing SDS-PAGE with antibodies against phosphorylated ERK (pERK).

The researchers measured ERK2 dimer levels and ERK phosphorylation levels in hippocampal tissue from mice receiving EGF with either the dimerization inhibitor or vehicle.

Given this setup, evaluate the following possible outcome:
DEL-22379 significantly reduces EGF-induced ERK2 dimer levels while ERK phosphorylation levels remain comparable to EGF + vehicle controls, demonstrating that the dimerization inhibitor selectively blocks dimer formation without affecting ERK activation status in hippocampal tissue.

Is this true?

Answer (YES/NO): YES